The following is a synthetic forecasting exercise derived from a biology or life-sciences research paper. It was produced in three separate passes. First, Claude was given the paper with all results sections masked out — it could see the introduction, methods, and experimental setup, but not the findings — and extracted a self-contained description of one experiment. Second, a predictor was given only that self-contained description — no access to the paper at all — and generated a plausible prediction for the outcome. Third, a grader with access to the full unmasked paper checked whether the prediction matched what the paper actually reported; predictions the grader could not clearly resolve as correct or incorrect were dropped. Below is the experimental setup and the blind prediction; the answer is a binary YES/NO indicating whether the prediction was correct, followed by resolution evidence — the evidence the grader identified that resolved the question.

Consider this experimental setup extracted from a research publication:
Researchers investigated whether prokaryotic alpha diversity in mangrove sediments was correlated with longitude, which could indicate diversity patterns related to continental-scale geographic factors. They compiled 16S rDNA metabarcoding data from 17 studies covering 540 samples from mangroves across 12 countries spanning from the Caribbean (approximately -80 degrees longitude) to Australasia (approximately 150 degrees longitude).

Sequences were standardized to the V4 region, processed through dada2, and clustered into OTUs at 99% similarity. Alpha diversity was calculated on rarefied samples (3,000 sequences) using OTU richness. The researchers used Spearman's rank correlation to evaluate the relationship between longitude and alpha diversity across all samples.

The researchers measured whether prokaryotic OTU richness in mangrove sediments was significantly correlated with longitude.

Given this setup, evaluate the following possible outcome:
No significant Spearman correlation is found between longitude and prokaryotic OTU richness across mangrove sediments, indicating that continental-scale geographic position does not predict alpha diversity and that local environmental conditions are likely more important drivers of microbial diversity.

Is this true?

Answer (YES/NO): NO